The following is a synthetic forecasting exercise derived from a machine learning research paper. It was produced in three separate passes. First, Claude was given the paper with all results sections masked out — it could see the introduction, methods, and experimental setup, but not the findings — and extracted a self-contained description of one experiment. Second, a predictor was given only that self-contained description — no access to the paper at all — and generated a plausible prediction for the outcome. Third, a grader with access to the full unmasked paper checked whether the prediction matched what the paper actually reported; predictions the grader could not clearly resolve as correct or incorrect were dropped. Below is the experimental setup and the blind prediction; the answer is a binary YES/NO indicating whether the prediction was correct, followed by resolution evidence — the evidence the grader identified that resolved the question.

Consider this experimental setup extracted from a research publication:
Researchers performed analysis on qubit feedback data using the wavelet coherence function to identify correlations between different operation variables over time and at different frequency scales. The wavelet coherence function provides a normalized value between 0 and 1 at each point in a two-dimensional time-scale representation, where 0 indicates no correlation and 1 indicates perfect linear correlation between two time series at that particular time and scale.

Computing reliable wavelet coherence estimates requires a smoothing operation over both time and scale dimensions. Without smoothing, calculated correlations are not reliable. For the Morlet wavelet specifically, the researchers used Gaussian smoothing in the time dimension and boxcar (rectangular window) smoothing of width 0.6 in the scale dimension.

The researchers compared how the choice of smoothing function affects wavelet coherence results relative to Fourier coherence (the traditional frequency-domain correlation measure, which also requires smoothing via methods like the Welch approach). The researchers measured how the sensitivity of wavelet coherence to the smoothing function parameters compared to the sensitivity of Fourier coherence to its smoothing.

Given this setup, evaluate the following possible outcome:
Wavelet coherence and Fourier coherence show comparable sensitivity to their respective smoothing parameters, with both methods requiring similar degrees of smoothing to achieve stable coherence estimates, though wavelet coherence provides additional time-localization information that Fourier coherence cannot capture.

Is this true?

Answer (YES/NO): YES